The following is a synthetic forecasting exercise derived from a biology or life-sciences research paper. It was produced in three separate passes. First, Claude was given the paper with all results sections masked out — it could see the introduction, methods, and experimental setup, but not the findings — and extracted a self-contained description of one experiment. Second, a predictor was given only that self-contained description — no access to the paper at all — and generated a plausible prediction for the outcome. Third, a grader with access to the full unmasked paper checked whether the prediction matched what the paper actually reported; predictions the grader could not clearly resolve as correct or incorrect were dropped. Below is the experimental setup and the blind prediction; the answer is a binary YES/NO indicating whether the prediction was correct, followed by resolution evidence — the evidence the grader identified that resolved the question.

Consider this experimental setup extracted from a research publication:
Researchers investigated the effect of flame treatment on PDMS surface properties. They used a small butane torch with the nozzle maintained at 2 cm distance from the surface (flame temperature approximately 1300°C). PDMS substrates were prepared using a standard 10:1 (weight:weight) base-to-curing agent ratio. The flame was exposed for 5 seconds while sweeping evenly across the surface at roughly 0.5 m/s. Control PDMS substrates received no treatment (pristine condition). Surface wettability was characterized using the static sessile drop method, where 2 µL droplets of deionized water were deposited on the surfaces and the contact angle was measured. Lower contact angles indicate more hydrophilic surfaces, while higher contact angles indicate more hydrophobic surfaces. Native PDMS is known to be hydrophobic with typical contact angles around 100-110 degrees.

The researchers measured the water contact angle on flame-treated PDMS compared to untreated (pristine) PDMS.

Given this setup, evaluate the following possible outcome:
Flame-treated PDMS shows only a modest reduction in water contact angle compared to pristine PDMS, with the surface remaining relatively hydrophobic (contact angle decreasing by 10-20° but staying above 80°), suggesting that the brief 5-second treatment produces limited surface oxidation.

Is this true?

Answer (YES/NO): NO